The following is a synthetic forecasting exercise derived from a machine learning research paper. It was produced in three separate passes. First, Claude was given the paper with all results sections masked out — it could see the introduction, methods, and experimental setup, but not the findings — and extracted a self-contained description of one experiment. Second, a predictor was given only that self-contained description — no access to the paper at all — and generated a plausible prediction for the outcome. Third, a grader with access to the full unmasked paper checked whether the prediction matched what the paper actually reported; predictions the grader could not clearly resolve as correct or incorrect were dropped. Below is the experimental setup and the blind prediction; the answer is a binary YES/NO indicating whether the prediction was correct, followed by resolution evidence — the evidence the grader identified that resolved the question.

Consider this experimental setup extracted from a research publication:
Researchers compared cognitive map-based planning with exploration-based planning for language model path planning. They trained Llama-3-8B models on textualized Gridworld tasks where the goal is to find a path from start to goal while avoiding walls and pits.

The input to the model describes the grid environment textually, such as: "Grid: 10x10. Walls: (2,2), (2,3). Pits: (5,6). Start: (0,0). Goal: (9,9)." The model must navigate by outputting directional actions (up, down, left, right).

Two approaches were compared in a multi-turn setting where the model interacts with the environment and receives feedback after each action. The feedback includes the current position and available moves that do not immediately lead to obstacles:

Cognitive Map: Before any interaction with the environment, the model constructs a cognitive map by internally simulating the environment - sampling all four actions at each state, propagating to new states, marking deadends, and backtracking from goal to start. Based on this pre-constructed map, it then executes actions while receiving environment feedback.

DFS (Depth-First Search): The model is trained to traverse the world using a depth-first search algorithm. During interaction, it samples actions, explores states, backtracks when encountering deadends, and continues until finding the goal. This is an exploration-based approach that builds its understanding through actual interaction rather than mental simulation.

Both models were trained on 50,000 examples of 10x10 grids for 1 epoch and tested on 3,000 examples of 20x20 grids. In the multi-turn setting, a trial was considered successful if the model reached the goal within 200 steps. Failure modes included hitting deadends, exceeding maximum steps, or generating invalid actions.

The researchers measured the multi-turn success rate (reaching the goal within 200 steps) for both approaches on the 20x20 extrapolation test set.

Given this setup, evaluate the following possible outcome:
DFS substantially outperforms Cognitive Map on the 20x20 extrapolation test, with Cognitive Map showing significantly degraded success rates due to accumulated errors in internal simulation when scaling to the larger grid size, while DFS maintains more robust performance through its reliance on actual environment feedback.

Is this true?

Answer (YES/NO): NO